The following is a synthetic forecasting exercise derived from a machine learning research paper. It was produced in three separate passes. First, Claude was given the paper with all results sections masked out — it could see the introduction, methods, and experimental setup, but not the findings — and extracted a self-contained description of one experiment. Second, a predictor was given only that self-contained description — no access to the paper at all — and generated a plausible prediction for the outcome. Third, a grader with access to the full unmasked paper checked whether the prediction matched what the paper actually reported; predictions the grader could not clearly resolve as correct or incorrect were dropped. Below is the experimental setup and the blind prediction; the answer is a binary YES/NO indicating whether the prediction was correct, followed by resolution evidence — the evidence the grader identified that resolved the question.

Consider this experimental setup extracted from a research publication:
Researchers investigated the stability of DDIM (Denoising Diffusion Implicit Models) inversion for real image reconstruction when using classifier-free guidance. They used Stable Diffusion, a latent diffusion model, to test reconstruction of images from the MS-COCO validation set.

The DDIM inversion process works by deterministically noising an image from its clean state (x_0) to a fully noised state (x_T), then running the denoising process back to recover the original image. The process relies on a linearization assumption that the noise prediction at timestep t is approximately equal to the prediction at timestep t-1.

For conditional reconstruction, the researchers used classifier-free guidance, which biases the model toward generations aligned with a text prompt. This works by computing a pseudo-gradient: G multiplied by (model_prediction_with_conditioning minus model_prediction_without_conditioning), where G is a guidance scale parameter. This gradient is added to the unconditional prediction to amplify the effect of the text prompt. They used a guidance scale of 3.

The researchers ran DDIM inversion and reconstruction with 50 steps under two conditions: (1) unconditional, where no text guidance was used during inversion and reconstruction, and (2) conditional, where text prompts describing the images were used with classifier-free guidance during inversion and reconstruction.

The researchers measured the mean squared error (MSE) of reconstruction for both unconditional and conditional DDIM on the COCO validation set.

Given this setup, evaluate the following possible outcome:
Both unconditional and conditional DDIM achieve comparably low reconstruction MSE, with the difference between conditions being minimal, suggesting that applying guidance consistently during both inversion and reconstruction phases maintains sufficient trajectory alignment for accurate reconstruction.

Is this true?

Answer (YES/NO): NO